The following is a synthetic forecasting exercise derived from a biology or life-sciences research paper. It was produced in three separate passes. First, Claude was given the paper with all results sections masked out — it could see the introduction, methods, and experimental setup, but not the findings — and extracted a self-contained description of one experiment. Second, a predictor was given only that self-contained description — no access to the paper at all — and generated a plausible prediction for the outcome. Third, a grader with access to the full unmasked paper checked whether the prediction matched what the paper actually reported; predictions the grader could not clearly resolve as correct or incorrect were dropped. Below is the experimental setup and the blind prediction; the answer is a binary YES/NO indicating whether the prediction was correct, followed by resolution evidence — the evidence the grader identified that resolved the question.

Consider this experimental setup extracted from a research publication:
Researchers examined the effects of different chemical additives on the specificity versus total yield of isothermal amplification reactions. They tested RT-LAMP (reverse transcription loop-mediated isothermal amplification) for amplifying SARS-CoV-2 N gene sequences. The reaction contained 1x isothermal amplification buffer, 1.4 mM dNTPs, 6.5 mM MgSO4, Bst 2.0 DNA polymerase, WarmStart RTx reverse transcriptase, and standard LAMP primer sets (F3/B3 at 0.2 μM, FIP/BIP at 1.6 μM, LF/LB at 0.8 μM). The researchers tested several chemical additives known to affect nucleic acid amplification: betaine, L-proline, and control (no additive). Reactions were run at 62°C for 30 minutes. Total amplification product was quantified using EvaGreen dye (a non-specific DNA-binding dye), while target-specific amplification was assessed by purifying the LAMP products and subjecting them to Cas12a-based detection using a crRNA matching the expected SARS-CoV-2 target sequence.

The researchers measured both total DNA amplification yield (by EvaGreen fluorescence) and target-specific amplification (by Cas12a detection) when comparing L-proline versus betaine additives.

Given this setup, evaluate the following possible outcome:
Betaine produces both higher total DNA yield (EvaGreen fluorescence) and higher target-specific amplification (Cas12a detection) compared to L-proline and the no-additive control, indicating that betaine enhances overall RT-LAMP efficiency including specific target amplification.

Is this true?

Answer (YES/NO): NO